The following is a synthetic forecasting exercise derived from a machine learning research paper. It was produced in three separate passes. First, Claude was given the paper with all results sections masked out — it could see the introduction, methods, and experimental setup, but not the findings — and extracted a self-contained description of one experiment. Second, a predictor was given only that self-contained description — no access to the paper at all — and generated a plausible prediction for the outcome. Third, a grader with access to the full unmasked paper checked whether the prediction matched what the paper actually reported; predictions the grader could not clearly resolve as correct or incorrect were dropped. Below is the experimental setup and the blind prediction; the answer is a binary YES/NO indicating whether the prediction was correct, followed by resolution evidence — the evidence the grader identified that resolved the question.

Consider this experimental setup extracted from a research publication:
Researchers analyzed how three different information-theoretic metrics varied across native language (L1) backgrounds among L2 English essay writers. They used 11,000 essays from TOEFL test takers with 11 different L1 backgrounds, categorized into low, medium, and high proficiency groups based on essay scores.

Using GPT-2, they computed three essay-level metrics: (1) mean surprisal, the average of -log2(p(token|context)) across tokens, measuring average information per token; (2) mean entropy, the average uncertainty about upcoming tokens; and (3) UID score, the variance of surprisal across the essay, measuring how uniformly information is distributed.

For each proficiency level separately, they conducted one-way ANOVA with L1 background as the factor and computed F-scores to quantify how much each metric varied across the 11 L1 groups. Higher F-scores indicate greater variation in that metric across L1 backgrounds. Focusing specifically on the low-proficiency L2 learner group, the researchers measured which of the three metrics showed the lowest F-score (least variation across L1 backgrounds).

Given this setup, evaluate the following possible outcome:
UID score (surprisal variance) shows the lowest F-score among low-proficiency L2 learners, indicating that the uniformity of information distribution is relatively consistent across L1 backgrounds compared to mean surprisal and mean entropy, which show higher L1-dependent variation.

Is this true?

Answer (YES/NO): NO